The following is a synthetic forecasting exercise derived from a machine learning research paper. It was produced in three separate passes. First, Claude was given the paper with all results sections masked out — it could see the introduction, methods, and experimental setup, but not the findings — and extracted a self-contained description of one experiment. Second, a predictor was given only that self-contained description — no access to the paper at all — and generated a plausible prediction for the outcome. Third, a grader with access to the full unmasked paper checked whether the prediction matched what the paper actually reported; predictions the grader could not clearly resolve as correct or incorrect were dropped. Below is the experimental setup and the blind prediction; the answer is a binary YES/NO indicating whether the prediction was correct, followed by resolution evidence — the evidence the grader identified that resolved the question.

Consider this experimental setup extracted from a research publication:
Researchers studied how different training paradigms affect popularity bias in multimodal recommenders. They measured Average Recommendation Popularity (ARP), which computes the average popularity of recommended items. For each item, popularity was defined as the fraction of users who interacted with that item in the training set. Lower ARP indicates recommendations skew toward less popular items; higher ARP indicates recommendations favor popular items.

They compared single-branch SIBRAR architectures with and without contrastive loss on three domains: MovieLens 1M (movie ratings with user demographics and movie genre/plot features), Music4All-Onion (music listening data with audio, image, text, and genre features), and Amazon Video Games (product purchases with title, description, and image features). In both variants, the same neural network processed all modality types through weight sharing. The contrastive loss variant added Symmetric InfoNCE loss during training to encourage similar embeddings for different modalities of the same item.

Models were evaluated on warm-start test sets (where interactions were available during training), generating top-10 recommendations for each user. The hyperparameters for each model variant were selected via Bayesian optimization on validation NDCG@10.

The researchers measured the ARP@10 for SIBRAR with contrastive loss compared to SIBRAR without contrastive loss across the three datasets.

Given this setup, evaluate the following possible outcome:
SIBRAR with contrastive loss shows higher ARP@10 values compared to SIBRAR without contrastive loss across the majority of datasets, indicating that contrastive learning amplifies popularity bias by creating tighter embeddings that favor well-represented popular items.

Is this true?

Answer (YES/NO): NO